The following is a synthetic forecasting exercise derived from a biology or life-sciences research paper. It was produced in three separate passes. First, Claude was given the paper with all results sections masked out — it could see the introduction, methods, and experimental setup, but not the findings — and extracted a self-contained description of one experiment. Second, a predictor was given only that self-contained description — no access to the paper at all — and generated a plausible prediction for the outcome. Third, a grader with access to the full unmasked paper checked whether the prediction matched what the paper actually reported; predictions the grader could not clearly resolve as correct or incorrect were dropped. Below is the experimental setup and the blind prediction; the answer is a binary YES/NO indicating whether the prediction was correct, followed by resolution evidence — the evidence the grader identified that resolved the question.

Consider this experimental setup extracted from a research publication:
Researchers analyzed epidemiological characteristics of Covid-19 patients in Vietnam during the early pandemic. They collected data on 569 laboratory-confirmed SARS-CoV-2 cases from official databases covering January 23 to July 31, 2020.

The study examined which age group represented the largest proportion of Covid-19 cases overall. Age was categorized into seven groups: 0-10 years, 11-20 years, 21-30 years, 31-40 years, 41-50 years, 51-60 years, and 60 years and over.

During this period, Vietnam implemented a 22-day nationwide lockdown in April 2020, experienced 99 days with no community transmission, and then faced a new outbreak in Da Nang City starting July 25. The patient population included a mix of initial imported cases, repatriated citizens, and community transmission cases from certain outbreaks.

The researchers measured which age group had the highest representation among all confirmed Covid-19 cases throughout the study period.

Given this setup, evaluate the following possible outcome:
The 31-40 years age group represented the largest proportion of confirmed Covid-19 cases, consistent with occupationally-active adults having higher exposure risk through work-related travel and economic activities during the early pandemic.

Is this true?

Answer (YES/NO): NO